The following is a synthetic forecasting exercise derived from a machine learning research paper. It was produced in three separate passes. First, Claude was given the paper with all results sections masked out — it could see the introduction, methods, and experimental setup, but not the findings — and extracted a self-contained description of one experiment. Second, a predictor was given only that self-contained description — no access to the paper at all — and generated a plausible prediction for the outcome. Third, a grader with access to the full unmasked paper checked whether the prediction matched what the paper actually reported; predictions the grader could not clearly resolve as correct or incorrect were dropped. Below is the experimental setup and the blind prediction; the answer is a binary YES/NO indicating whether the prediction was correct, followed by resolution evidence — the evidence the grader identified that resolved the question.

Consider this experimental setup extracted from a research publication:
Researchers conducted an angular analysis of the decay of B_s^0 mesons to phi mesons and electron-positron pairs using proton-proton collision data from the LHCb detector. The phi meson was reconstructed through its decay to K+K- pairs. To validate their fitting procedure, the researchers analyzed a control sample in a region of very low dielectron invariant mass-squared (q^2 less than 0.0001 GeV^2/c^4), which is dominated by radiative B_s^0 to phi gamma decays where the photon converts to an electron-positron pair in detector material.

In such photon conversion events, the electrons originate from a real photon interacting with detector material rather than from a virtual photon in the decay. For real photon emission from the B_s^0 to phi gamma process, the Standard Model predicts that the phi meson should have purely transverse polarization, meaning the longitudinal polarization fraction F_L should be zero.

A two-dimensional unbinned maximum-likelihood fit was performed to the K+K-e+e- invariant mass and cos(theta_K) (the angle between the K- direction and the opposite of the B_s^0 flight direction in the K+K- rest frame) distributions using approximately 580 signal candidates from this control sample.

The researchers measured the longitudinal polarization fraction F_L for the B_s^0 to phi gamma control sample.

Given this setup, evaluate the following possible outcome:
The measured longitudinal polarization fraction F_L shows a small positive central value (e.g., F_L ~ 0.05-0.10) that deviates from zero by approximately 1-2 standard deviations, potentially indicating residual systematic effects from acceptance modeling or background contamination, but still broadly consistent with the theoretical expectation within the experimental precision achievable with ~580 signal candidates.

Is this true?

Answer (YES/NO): NO